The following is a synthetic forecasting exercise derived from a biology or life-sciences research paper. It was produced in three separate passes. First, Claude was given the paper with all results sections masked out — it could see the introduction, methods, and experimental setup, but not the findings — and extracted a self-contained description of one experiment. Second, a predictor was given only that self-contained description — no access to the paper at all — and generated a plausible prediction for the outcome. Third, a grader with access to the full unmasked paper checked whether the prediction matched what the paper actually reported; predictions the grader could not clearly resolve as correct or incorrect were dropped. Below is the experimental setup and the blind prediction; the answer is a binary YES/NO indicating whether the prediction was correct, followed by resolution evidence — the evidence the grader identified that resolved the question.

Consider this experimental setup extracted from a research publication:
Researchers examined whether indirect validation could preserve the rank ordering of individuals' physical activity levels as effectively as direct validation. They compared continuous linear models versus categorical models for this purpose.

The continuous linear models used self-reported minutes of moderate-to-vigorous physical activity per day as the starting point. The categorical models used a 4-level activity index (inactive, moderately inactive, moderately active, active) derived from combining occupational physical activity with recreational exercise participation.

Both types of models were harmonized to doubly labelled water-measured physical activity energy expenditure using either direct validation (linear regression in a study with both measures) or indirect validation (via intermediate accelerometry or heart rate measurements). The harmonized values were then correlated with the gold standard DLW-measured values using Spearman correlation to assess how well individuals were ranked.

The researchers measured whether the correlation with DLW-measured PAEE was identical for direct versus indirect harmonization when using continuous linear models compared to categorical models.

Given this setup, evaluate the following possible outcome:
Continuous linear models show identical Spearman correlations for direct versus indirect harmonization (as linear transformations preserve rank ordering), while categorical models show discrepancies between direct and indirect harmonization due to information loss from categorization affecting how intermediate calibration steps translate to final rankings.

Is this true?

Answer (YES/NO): YES